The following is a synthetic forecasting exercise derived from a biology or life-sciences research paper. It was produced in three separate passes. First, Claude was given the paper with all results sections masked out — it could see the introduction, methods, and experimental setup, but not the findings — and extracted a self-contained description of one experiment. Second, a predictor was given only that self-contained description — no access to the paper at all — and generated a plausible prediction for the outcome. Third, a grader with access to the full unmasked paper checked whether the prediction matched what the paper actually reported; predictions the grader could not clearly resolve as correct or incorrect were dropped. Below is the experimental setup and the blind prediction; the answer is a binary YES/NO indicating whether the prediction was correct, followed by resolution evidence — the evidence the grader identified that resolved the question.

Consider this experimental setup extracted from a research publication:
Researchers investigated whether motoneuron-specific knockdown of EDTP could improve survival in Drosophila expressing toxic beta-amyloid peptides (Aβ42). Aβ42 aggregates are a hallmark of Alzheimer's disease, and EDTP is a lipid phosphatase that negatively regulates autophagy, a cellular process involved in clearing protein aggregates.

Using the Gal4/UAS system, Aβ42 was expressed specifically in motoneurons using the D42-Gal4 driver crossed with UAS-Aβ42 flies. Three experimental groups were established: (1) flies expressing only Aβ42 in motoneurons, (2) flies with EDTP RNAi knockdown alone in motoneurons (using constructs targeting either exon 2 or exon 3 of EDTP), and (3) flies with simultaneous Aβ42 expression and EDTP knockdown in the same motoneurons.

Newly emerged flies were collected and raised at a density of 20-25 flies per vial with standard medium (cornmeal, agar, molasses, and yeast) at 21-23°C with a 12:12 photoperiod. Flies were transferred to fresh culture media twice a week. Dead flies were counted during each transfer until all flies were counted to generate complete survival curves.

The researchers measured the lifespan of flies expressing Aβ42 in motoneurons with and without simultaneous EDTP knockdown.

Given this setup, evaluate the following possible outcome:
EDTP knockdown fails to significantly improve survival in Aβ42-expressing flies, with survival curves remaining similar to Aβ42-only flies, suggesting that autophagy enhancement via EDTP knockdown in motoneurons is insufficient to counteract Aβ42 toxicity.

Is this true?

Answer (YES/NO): NO